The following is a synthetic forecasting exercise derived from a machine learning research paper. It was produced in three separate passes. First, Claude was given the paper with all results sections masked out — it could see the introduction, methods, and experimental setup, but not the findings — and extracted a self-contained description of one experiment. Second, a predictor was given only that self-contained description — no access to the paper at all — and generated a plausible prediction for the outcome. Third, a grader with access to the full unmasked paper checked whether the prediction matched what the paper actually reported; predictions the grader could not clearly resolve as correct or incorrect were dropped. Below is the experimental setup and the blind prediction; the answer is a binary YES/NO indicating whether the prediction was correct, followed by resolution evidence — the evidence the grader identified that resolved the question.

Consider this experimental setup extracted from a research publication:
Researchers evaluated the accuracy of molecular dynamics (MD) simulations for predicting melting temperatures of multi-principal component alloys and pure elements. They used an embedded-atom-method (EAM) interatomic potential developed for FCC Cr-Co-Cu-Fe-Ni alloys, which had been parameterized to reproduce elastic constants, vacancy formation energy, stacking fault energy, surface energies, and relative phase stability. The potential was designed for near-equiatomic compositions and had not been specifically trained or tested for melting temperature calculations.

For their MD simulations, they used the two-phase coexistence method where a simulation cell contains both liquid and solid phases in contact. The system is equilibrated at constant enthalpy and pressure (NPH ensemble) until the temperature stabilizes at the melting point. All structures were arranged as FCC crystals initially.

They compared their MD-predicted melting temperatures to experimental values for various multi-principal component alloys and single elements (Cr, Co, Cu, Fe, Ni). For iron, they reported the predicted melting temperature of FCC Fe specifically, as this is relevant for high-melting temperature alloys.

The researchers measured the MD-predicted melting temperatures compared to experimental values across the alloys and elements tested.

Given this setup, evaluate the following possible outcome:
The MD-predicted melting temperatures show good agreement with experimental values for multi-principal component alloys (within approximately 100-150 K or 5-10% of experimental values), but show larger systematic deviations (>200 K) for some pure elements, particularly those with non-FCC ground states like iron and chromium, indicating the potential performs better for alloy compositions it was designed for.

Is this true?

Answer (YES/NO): NO